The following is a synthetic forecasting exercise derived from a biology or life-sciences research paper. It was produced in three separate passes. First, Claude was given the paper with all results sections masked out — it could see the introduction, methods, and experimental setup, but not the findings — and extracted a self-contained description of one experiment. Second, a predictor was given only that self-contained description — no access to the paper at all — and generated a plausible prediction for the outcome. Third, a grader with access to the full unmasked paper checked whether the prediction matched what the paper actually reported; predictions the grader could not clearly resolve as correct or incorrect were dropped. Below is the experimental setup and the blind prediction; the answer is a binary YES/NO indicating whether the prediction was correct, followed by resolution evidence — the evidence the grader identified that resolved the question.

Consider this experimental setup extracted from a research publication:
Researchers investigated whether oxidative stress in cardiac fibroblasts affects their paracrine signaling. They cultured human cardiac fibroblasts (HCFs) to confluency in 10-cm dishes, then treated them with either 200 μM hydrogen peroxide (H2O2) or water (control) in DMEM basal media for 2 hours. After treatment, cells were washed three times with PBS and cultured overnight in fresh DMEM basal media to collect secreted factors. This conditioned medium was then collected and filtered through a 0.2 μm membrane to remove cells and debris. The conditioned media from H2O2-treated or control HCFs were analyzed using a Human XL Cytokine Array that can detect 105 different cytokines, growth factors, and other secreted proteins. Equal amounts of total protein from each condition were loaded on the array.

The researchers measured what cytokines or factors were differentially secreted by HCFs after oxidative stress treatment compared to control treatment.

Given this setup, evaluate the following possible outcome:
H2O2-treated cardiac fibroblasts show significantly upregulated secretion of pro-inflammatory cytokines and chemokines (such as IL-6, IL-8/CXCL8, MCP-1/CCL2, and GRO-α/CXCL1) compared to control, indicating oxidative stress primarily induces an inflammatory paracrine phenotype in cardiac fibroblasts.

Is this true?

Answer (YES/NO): NO